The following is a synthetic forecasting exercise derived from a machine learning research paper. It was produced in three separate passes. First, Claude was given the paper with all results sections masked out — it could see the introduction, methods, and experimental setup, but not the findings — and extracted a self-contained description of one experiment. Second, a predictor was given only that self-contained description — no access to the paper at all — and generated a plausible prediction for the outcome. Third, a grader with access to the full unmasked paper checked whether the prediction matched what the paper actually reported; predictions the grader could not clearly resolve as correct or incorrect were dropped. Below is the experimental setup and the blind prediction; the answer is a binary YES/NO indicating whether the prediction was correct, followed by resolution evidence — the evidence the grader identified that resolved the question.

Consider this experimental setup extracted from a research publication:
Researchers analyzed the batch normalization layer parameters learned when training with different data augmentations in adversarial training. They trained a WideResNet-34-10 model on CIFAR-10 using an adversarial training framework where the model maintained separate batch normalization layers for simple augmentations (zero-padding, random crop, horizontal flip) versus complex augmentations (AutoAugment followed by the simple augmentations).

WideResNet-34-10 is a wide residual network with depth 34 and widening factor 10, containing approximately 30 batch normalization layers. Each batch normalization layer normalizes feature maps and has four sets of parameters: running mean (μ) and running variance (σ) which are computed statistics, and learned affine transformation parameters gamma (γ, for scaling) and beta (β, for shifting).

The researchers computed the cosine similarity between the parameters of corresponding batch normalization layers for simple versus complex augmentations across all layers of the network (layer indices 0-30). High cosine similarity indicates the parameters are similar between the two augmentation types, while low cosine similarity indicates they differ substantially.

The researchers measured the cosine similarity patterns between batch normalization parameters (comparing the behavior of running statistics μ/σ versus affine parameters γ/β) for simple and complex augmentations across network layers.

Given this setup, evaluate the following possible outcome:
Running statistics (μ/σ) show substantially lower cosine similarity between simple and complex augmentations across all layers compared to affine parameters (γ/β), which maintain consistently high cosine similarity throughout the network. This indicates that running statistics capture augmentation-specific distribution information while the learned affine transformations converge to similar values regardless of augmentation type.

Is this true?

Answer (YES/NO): NO